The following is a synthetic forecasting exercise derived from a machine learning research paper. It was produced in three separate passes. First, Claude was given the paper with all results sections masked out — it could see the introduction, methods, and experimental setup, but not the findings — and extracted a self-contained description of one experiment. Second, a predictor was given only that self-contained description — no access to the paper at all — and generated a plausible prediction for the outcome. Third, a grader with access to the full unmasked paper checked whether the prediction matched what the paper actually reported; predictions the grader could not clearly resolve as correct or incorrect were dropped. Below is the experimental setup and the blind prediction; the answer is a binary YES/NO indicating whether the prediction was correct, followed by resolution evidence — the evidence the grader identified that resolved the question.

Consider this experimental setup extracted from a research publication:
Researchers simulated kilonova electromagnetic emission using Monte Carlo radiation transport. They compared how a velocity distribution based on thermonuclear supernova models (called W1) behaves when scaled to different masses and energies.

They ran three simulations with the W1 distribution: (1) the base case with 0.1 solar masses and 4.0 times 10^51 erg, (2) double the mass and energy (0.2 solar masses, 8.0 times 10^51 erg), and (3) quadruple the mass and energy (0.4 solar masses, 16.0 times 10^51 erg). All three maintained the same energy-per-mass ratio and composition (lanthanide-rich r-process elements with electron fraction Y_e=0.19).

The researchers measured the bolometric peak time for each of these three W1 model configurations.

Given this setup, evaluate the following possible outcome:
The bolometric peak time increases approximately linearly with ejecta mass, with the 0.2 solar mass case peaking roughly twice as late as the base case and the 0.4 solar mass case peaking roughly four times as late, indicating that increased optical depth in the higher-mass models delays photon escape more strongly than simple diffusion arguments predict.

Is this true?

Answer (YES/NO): NO